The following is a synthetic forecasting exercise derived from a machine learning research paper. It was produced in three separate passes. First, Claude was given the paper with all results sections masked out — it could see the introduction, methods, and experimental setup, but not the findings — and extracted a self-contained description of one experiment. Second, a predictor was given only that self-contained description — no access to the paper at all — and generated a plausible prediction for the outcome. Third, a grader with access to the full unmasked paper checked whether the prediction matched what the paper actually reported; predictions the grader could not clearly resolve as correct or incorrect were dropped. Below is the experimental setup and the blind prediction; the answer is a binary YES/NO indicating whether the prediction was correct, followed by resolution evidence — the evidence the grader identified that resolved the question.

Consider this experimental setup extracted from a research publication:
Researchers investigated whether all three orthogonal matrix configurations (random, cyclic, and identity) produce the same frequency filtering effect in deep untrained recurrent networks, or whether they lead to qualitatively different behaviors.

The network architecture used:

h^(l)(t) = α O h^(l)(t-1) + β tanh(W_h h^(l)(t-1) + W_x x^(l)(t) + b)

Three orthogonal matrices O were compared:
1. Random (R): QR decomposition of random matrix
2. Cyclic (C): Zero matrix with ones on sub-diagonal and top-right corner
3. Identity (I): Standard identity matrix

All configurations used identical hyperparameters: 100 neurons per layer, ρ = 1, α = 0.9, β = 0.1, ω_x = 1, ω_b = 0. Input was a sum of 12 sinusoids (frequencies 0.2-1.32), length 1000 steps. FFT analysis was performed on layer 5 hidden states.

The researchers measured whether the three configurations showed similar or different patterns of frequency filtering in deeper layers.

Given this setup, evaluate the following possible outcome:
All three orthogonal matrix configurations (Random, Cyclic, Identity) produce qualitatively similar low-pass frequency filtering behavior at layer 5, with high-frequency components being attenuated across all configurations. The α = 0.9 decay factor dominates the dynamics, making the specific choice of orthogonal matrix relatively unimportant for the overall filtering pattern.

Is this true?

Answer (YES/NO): NO